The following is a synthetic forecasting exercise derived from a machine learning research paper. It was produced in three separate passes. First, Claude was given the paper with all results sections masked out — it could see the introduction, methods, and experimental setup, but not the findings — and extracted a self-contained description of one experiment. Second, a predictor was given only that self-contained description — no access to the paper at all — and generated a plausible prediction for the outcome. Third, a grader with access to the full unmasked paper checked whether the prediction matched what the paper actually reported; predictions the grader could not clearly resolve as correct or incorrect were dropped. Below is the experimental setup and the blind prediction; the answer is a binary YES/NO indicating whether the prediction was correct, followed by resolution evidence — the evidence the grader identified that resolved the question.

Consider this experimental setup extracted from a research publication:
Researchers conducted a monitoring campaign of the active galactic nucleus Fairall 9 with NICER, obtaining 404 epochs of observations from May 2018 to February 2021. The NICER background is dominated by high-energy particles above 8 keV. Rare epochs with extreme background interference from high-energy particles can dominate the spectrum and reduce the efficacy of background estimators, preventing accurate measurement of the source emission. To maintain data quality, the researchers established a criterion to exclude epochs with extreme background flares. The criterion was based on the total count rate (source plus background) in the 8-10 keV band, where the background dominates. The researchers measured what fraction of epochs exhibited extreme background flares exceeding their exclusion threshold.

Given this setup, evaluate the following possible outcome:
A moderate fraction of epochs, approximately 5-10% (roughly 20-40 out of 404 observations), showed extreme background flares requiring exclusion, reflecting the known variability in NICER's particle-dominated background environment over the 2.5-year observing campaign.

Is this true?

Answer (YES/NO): YES